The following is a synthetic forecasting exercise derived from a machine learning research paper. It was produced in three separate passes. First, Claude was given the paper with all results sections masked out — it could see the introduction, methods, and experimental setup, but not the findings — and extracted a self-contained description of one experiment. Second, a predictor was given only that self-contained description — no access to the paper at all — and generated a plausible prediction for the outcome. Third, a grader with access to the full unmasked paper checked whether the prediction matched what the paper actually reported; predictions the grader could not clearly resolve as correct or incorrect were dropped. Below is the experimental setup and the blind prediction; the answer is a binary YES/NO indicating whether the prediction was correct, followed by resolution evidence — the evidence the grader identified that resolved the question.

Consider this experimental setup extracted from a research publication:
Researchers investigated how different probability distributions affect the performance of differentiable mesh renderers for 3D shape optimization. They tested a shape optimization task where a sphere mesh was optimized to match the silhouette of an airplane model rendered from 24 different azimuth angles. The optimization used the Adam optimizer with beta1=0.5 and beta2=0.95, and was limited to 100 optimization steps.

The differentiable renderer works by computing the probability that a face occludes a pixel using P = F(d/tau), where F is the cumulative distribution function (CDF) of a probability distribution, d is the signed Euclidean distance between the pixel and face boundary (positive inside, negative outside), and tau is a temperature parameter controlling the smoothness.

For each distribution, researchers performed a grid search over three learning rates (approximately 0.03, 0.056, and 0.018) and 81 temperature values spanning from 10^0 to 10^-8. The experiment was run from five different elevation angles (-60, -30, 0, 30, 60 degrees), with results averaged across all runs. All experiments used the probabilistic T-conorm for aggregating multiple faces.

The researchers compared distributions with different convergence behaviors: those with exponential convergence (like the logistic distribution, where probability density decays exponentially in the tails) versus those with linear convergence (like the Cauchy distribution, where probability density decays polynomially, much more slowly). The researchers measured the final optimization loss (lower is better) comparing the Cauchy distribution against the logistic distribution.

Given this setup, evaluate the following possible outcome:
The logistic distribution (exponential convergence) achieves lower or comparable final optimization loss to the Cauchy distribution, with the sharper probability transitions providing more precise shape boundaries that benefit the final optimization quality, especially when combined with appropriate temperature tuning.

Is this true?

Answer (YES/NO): YES